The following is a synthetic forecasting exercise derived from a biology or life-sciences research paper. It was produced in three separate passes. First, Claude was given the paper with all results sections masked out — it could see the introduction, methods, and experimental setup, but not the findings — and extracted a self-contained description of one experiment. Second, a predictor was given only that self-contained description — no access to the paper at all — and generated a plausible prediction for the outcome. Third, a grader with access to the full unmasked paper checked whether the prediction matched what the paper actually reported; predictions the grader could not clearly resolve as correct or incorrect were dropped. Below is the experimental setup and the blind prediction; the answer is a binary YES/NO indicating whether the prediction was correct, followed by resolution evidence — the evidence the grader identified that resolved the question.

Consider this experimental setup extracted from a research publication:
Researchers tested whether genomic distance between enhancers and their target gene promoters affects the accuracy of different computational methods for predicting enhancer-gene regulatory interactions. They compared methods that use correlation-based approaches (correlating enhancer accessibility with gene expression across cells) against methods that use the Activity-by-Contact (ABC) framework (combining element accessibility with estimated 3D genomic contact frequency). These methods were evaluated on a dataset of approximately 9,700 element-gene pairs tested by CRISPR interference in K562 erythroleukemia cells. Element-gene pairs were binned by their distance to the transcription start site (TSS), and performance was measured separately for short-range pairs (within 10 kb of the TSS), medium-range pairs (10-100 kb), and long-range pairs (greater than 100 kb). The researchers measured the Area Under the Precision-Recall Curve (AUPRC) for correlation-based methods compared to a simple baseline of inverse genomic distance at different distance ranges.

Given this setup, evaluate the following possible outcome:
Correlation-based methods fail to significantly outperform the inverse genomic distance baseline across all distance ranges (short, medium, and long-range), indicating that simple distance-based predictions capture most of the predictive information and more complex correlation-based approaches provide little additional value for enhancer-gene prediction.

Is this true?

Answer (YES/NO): YES